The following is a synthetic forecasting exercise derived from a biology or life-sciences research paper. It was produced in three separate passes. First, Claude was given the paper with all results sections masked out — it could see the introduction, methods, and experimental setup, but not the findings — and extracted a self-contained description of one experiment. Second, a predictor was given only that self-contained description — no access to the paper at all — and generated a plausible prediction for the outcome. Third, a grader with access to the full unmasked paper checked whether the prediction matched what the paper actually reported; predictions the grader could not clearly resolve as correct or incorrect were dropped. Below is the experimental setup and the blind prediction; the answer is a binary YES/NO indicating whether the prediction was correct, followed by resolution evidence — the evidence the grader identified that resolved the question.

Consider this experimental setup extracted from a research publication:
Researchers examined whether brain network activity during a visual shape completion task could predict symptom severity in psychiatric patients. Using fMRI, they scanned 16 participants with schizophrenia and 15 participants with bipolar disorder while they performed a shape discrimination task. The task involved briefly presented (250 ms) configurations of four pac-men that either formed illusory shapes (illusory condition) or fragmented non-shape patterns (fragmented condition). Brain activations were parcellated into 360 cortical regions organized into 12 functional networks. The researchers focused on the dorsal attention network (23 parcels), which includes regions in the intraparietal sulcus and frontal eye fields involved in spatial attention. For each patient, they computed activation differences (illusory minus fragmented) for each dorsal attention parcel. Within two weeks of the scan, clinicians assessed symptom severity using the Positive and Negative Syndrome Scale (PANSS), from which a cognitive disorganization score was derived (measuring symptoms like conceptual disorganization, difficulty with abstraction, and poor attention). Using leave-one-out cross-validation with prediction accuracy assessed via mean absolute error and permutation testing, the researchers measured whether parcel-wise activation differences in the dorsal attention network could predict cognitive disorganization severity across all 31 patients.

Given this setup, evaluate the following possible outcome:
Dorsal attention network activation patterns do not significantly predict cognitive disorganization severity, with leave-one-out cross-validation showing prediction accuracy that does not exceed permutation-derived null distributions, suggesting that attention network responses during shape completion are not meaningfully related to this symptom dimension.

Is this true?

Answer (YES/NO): NO